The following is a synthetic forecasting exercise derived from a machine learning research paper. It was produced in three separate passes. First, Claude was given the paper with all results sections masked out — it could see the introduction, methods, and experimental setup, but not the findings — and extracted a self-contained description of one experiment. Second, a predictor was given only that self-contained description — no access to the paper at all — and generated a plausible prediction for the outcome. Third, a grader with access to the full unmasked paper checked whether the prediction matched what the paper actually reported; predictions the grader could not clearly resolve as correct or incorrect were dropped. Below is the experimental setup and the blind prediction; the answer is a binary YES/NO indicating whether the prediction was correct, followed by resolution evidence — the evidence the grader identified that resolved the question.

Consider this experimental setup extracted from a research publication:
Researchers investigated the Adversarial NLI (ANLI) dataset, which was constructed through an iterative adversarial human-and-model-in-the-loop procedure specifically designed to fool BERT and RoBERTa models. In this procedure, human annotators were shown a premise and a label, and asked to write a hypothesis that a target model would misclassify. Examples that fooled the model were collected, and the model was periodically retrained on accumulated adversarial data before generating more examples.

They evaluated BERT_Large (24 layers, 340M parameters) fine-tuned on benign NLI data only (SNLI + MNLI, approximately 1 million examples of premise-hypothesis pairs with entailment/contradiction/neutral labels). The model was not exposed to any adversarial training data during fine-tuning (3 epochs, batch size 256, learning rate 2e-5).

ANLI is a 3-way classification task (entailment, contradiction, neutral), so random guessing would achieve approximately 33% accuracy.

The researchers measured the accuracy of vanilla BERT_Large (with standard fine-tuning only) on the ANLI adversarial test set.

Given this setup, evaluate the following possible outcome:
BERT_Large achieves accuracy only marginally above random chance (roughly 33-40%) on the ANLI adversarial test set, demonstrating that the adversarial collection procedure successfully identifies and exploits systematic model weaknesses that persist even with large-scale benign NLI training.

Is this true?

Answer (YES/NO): NO